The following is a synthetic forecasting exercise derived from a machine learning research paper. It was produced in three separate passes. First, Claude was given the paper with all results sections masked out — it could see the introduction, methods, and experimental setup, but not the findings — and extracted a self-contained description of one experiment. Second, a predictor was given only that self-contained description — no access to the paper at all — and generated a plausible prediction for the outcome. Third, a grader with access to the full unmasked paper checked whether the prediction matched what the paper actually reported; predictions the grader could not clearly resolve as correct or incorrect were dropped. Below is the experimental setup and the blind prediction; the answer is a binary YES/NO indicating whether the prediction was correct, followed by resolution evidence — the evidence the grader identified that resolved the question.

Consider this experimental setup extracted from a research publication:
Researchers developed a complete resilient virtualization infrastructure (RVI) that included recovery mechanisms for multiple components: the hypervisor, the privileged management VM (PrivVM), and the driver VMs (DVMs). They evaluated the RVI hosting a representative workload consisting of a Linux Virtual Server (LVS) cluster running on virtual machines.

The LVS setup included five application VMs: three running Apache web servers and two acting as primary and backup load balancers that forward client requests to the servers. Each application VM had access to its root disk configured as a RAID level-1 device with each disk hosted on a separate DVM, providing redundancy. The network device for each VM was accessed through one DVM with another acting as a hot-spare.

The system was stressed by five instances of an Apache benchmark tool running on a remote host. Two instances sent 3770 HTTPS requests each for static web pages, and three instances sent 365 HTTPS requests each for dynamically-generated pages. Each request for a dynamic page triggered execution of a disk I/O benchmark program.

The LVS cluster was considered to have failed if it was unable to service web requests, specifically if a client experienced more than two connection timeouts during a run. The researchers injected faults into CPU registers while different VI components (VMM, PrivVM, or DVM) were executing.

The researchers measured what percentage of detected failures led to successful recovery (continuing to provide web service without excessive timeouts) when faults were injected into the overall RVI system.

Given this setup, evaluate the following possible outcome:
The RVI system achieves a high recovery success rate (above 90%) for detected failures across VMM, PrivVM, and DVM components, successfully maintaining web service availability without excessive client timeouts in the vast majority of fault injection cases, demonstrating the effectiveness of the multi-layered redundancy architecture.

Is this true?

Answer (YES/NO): NO